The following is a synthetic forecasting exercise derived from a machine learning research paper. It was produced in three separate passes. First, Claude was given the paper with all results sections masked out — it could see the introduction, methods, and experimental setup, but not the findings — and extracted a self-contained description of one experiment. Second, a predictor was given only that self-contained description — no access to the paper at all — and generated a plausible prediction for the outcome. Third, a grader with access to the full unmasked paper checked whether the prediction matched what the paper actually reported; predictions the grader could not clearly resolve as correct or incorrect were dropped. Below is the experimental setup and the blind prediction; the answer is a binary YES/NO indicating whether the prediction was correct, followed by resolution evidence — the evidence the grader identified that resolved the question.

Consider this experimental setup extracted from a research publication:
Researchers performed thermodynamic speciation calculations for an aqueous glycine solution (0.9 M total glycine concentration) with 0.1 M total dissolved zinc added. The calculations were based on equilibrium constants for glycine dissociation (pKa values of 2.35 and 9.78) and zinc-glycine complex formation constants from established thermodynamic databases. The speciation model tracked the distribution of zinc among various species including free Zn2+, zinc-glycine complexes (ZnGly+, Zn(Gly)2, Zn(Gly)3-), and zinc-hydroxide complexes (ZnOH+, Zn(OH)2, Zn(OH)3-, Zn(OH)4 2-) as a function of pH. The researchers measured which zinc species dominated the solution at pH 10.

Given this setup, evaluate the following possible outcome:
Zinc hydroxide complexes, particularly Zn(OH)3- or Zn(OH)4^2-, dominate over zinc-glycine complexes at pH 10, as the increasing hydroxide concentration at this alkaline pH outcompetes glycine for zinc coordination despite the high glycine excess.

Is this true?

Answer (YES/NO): NO